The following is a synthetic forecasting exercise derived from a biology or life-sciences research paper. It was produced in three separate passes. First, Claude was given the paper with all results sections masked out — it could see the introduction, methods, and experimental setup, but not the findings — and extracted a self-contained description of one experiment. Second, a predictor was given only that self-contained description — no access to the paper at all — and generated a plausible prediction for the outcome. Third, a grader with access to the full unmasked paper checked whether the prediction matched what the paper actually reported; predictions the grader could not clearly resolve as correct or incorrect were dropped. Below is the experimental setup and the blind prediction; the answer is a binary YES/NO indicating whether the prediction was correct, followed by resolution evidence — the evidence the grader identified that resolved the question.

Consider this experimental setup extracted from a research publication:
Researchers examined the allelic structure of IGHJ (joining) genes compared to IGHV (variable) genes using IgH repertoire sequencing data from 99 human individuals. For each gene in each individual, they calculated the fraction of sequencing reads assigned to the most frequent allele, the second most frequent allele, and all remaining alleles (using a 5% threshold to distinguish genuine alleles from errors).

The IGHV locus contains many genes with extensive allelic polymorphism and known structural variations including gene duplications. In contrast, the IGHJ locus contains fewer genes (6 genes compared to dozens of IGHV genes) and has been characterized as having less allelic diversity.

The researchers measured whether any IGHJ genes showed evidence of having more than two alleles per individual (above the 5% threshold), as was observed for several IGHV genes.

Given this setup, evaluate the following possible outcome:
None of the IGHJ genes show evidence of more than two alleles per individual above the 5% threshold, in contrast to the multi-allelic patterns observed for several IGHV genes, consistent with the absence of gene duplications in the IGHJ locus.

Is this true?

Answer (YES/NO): YES